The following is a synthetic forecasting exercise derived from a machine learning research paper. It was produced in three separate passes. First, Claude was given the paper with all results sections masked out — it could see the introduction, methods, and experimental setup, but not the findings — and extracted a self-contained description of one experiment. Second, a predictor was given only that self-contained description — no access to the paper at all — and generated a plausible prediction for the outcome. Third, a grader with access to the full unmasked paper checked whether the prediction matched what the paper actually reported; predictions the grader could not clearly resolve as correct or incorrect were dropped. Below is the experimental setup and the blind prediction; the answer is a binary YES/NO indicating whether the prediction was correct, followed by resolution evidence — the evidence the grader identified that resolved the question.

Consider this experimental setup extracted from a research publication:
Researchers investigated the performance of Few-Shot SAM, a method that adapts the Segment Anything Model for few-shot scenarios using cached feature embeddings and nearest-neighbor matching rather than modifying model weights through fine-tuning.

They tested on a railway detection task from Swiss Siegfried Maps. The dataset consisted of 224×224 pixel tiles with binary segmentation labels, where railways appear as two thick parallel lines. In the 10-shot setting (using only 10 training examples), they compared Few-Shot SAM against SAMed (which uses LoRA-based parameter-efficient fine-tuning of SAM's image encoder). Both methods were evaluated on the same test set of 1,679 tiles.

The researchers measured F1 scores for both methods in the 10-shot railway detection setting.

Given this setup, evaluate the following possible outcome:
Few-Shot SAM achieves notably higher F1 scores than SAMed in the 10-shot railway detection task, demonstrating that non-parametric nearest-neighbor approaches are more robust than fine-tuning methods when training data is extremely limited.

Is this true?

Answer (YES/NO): NO